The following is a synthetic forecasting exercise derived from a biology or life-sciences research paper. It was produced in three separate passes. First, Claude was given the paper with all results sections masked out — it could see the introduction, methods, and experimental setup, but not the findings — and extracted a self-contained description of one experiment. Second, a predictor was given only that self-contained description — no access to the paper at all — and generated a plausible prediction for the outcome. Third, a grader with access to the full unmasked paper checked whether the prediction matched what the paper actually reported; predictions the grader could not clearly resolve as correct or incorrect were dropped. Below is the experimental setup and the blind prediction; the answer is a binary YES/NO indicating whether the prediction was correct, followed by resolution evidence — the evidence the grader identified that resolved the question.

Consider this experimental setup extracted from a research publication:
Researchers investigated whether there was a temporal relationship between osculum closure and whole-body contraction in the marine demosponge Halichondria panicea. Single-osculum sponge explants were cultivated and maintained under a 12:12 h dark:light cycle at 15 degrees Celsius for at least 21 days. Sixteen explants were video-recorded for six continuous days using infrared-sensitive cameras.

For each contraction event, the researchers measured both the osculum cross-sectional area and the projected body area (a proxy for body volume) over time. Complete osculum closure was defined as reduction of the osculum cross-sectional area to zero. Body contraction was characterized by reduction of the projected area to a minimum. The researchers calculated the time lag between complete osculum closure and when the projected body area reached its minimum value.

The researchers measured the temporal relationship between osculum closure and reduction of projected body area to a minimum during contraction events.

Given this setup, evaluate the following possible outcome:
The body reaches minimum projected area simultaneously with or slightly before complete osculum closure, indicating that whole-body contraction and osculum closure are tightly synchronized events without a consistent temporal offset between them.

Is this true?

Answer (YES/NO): NO